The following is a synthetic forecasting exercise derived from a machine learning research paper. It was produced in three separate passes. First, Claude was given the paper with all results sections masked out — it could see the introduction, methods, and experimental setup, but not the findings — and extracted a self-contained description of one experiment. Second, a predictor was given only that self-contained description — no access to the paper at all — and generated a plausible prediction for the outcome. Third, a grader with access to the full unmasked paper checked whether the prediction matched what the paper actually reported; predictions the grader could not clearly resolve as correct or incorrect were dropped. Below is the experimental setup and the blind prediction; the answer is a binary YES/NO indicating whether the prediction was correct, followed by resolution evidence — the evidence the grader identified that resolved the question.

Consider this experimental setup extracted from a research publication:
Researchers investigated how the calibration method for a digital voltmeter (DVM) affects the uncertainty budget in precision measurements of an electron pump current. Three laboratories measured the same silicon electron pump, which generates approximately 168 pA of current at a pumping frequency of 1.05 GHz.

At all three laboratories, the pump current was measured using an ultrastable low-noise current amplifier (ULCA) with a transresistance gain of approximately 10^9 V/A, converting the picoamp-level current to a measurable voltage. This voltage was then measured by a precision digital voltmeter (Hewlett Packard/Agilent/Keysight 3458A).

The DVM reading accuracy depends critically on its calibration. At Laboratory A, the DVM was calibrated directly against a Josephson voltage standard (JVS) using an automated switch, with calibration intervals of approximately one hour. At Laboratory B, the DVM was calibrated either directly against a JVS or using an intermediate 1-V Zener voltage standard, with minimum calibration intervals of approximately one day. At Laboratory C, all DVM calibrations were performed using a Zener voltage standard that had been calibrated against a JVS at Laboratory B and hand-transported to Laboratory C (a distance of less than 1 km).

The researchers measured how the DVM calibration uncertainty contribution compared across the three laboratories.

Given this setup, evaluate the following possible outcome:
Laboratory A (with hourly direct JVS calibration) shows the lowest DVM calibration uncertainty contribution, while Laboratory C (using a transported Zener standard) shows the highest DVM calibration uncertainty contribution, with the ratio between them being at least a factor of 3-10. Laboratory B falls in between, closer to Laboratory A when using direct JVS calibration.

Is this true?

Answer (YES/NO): YES